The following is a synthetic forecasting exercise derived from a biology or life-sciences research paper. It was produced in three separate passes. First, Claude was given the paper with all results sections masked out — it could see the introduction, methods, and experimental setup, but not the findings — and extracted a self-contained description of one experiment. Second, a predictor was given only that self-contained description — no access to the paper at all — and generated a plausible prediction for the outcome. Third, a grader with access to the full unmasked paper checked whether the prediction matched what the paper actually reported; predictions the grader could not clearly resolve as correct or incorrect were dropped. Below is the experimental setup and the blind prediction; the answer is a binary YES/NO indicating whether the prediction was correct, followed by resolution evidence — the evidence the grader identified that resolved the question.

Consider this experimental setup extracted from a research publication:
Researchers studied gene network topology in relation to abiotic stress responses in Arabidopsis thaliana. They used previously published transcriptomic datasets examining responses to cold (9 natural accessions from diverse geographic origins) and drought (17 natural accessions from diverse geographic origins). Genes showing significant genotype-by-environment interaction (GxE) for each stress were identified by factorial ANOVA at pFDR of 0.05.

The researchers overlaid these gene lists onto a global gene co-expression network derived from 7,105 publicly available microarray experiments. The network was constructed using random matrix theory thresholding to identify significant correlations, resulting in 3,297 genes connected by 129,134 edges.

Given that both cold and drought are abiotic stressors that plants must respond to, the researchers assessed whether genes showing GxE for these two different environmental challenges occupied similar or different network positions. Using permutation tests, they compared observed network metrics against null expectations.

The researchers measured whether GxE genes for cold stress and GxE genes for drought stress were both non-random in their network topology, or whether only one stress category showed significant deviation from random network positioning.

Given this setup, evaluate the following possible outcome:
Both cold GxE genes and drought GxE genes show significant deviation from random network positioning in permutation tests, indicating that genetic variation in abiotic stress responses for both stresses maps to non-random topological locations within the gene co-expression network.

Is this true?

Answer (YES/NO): YES